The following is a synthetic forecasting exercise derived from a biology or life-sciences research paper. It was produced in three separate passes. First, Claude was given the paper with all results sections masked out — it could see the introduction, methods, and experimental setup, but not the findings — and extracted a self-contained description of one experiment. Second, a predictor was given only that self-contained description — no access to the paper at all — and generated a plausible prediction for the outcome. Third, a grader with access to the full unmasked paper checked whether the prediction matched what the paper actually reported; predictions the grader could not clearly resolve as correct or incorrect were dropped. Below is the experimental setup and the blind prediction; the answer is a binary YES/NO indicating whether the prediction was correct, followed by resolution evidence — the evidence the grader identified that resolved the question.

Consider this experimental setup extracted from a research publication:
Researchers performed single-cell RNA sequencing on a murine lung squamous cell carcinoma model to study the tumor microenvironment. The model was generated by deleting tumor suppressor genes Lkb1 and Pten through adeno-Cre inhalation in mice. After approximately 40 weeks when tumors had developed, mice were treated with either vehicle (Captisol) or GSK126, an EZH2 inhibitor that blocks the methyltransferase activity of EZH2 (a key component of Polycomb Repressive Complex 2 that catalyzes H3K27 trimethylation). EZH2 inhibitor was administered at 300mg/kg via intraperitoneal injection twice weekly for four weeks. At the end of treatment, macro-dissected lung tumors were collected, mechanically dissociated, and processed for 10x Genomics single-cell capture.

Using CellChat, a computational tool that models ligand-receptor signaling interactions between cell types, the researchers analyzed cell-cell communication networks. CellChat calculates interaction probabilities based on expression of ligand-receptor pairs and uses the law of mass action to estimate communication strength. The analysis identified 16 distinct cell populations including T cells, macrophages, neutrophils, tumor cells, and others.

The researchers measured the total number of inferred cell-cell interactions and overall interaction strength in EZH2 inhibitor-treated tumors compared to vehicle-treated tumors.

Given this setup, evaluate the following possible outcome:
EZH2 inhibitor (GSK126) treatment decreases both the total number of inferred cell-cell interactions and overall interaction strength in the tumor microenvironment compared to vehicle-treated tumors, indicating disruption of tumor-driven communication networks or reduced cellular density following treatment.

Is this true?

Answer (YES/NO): YES